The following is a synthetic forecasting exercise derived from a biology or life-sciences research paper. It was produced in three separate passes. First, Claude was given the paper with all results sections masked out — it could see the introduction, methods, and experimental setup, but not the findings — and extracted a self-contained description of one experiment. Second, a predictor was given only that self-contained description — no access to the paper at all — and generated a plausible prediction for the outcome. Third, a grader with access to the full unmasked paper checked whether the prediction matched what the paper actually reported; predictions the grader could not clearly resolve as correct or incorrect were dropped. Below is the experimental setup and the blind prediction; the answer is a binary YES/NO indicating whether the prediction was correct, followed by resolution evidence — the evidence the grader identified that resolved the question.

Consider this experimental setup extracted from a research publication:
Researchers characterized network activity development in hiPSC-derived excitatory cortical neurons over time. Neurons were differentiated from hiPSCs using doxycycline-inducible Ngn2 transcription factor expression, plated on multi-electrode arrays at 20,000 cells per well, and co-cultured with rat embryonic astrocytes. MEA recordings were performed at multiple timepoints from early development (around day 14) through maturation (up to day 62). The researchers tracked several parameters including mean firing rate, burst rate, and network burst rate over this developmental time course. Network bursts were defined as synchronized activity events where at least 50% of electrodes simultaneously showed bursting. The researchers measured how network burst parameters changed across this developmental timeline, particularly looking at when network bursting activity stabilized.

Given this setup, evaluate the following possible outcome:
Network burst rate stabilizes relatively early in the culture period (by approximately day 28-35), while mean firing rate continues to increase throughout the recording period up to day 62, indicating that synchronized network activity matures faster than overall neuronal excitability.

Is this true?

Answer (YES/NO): NO